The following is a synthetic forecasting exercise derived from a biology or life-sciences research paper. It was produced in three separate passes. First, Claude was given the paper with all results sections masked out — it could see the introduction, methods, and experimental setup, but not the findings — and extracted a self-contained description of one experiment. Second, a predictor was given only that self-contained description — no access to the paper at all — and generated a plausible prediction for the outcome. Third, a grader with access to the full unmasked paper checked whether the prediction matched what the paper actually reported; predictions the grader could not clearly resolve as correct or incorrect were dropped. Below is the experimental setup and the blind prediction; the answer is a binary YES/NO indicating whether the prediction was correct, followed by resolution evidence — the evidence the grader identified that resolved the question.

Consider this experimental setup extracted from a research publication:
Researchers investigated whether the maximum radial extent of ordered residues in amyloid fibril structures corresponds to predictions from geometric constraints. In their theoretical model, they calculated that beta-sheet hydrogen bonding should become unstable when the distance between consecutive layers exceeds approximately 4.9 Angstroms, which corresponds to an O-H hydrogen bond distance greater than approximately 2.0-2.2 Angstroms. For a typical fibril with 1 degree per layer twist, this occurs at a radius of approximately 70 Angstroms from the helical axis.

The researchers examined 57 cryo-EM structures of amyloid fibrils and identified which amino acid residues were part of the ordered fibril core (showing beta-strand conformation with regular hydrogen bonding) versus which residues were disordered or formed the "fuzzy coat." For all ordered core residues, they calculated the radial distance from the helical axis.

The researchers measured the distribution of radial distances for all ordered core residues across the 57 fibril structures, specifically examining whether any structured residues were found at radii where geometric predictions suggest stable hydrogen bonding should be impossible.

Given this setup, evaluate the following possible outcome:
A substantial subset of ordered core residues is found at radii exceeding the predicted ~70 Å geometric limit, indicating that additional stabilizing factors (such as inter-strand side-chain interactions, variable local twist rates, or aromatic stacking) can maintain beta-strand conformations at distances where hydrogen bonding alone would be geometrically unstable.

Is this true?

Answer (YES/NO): NO